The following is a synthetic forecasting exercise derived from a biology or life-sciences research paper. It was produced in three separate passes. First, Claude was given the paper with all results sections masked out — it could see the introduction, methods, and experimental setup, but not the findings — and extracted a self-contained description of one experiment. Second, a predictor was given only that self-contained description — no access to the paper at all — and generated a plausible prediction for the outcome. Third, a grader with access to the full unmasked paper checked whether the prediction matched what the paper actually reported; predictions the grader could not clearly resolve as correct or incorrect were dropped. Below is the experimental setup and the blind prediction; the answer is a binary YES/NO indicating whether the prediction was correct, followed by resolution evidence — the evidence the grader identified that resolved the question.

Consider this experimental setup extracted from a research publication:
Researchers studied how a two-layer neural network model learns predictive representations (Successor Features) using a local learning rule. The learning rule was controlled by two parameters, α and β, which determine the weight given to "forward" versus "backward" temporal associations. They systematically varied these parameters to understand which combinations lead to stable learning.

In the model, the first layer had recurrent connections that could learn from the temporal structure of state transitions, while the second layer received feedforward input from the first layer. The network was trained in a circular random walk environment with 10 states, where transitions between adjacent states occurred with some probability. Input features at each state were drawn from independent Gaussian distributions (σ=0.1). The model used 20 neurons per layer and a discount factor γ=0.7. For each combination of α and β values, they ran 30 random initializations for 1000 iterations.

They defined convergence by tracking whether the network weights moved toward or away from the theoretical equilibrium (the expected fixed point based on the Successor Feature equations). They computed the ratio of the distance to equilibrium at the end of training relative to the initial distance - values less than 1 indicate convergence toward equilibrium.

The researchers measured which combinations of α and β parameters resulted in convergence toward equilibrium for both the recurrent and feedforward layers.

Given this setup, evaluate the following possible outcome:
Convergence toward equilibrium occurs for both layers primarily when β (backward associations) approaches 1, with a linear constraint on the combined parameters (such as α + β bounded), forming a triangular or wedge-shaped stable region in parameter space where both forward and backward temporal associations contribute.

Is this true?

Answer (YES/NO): NO